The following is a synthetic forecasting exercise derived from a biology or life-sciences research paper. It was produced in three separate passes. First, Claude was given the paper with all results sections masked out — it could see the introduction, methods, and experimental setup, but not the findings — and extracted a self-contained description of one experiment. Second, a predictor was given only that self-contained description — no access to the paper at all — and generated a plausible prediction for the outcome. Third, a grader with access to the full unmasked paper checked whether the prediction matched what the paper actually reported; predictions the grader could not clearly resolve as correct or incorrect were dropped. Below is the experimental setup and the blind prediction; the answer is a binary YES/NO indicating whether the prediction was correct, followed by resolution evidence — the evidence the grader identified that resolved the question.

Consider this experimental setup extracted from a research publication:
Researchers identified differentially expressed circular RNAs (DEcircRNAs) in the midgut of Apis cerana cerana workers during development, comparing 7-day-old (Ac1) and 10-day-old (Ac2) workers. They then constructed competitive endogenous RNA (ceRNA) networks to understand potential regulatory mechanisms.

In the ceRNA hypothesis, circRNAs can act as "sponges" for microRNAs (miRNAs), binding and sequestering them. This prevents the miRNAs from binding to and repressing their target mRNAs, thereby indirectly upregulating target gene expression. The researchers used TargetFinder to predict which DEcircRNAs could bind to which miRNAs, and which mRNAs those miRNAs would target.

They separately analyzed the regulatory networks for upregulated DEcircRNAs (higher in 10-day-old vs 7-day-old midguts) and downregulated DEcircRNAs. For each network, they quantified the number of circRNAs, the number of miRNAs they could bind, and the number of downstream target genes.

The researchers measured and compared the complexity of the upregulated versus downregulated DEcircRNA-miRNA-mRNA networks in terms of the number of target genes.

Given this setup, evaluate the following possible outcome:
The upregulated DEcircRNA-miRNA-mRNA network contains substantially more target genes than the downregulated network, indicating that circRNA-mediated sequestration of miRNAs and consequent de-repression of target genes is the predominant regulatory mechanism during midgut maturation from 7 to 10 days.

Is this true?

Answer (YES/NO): NO